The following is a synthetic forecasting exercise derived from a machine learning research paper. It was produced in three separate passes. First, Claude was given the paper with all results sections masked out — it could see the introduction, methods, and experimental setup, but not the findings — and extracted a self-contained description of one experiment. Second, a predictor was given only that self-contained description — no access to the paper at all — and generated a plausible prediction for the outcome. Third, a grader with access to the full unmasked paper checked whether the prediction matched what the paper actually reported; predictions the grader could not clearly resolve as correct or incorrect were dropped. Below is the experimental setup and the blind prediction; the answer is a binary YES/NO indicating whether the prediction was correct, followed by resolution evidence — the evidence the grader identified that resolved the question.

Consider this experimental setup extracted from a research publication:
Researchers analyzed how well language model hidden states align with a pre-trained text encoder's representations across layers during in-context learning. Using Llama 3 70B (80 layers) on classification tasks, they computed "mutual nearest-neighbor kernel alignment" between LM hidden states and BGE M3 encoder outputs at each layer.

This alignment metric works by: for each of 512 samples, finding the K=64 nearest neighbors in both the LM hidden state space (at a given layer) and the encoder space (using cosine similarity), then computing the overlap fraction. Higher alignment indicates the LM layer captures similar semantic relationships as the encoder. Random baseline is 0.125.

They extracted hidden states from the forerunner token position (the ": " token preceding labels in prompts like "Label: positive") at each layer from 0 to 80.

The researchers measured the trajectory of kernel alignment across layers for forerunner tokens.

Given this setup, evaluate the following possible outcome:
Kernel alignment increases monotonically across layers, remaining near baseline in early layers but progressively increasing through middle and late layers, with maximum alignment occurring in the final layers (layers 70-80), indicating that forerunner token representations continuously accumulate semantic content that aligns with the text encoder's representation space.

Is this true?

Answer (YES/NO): NO